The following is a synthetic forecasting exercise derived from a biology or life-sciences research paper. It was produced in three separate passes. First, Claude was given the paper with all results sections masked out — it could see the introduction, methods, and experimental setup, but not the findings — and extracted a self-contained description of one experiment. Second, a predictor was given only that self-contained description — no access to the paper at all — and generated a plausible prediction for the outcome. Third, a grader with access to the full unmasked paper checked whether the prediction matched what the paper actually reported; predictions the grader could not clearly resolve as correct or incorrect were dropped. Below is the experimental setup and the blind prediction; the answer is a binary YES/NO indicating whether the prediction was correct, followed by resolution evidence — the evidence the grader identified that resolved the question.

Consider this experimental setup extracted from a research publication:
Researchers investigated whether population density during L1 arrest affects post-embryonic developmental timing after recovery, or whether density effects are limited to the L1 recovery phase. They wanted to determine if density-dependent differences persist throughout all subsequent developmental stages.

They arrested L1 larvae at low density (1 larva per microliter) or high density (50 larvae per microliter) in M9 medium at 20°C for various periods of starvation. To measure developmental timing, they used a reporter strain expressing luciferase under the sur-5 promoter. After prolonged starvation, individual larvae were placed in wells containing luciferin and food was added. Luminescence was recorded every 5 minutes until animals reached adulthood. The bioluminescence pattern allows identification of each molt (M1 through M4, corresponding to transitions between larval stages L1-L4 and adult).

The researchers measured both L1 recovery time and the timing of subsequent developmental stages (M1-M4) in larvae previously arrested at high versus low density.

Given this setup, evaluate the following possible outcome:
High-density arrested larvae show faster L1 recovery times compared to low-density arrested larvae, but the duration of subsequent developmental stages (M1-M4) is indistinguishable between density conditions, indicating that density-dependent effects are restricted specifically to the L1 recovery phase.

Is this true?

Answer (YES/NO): YES